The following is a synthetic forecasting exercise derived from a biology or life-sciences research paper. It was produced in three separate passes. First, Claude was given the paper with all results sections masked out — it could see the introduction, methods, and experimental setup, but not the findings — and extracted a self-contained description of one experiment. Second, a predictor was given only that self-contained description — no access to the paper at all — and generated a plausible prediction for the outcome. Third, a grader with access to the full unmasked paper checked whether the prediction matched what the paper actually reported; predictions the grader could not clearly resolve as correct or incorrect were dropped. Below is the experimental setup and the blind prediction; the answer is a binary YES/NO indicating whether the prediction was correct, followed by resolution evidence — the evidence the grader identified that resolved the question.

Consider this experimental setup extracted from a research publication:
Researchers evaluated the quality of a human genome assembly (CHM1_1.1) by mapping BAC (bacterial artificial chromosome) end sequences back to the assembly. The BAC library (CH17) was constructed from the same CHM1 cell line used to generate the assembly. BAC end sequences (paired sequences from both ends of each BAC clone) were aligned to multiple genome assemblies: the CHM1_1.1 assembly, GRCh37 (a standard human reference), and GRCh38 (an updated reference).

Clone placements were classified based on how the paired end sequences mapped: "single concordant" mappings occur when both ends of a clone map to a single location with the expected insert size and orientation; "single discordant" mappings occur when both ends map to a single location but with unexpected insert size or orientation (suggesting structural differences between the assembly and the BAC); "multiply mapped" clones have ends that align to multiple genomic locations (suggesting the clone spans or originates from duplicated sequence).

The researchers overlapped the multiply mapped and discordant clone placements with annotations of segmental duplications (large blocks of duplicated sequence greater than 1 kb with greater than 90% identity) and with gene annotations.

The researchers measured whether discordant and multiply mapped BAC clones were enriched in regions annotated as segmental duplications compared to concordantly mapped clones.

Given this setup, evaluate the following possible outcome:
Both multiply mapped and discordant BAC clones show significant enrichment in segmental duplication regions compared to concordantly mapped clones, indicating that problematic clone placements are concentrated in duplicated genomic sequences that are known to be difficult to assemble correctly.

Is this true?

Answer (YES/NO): YES